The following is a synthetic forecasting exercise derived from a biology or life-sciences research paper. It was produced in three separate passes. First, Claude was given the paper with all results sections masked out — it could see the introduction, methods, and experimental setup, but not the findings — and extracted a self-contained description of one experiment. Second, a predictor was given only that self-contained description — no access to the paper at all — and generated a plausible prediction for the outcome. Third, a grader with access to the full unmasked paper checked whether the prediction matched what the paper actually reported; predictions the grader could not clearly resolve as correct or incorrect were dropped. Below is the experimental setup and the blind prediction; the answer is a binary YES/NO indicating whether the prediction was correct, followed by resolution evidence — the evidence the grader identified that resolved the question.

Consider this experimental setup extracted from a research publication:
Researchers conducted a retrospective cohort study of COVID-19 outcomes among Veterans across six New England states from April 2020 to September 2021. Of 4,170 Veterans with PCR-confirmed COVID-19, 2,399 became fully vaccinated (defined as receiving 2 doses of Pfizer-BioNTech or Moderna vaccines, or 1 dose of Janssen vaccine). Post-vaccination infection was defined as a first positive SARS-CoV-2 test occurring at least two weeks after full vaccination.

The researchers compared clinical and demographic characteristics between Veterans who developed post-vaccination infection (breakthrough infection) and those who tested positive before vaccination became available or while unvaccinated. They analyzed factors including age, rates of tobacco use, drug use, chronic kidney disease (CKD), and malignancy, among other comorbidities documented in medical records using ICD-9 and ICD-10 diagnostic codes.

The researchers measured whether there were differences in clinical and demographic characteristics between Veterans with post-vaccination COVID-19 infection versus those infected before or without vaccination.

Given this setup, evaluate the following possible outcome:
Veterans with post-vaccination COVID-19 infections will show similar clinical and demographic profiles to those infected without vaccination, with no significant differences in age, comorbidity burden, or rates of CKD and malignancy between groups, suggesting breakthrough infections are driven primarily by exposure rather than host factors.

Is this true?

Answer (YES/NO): NO